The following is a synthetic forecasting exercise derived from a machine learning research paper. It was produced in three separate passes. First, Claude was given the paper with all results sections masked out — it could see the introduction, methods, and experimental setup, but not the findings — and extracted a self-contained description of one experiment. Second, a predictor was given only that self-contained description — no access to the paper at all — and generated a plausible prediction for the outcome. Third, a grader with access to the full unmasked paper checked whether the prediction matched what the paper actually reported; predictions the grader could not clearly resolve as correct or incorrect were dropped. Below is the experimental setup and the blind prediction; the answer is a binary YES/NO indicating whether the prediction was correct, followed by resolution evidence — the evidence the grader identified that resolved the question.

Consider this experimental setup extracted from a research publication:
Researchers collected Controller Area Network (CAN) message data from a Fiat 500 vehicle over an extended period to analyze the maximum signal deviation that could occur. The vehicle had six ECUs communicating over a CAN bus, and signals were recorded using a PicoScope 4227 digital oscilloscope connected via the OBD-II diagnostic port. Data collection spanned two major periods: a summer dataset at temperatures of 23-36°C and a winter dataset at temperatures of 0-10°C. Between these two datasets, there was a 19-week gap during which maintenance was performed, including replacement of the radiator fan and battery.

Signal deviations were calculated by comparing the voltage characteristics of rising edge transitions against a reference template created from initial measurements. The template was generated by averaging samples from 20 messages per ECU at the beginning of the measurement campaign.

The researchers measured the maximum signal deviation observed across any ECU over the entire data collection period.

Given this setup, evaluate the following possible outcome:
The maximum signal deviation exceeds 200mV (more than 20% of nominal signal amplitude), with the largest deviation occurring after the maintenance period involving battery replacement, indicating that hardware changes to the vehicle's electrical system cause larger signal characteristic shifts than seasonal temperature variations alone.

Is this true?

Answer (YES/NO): NO